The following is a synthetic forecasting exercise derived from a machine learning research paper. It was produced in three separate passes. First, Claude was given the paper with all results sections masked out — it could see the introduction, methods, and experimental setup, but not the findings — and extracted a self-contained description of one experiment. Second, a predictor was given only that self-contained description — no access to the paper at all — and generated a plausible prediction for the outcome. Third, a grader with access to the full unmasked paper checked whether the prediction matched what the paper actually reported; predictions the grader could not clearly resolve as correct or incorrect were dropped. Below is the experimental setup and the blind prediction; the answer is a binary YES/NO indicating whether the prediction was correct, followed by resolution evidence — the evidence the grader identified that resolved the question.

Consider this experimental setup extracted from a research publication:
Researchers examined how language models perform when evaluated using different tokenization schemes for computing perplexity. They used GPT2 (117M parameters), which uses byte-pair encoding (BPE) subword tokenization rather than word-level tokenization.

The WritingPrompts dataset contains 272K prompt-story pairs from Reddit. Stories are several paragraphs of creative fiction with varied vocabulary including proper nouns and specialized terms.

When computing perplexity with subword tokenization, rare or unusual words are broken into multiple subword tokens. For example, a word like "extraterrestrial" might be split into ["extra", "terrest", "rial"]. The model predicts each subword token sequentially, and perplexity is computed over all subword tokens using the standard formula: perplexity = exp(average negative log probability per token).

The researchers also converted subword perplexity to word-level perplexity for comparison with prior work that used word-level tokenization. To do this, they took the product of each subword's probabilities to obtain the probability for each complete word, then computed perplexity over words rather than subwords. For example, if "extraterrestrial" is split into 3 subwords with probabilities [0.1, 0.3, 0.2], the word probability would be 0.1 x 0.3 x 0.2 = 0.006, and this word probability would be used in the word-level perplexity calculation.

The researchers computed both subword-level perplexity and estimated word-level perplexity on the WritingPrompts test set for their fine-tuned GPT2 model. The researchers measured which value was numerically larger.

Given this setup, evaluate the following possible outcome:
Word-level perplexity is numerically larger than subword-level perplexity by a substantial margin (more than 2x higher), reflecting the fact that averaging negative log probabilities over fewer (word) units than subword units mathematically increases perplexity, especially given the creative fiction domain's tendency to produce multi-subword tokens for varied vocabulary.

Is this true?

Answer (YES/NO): NO